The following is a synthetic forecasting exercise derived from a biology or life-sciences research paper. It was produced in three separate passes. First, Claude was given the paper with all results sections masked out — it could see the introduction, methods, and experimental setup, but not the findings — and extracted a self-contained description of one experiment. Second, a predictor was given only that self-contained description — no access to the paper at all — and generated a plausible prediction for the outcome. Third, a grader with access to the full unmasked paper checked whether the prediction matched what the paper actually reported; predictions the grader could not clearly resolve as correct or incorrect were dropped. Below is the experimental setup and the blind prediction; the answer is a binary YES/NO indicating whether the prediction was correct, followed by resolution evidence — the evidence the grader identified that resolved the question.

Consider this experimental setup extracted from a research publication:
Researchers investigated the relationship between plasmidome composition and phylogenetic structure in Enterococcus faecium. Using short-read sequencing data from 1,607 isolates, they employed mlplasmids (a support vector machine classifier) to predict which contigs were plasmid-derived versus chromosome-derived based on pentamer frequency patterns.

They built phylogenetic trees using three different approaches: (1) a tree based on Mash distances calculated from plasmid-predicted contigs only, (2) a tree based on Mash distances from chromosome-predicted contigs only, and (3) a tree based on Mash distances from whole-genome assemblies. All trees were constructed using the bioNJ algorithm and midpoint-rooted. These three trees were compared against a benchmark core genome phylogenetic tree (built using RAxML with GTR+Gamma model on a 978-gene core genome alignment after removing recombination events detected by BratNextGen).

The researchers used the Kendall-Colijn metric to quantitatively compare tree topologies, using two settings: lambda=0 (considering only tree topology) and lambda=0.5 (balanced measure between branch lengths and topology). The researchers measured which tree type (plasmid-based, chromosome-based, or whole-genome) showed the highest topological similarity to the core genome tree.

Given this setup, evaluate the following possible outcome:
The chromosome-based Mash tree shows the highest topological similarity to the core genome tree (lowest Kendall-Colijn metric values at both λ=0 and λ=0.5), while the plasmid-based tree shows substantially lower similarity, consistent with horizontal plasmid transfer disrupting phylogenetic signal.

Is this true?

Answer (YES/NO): NO